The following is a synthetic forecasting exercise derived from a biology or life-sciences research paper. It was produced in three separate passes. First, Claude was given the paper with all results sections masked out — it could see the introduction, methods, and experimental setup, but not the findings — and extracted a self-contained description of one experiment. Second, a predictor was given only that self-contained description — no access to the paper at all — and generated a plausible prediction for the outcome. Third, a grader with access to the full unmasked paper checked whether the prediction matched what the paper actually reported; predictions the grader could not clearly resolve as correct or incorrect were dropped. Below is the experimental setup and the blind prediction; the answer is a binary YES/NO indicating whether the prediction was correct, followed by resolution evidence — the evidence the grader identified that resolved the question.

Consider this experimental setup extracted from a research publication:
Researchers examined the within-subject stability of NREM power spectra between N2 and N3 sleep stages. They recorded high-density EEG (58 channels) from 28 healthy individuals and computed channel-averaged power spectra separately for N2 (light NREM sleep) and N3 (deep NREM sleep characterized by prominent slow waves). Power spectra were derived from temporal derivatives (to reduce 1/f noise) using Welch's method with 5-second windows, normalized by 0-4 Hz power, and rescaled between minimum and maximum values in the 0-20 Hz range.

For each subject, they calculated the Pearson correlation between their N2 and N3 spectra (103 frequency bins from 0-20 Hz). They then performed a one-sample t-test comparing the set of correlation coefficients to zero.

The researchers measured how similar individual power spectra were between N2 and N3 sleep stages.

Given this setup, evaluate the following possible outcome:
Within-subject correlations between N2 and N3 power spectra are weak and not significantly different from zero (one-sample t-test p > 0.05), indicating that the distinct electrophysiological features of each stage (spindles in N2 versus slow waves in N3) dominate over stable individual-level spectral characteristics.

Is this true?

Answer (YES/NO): NO